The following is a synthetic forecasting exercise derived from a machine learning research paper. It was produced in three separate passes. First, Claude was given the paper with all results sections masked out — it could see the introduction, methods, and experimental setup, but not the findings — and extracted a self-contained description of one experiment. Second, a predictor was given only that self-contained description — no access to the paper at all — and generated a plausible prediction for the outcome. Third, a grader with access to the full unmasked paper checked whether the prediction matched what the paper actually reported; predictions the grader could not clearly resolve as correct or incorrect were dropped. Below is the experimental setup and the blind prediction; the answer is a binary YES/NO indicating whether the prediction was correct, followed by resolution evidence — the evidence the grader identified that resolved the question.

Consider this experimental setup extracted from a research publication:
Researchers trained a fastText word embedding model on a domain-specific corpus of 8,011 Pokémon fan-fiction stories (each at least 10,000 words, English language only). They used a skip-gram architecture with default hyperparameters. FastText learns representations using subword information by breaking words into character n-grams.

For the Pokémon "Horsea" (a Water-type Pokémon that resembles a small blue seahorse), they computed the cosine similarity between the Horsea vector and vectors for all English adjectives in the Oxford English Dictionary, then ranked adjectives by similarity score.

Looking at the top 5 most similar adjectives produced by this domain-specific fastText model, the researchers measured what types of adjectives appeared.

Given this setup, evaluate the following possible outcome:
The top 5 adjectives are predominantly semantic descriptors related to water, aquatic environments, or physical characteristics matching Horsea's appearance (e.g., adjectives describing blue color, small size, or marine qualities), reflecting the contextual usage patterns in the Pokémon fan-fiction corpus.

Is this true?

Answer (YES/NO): NO